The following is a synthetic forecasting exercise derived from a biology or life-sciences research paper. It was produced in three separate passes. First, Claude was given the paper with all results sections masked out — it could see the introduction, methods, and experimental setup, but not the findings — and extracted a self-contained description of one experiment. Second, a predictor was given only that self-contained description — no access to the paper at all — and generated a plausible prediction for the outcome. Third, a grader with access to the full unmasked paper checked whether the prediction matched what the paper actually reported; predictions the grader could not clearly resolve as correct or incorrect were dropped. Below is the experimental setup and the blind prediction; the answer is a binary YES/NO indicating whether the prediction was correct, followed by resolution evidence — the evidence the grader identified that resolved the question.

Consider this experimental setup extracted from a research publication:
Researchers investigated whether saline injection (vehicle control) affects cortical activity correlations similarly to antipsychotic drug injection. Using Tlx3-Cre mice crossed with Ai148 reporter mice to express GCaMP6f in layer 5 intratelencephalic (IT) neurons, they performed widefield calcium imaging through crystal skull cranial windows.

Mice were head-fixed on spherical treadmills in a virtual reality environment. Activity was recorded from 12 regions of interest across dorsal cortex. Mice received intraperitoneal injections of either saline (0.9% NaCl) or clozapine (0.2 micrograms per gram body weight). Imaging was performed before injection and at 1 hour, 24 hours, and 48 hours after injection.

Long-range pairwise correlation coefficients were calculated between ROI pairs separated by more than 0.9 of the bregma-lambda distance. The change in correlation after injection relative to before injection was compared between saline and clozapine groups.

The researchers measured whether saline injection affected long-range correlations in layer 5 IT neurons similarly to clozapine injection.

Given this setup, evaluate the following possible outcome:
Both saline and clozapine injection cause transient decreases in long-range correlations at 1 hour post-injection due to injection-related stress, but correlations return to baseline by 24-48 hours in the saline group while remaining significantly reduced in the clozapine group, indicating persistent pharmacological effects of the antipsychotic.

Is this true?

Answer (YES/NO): NO